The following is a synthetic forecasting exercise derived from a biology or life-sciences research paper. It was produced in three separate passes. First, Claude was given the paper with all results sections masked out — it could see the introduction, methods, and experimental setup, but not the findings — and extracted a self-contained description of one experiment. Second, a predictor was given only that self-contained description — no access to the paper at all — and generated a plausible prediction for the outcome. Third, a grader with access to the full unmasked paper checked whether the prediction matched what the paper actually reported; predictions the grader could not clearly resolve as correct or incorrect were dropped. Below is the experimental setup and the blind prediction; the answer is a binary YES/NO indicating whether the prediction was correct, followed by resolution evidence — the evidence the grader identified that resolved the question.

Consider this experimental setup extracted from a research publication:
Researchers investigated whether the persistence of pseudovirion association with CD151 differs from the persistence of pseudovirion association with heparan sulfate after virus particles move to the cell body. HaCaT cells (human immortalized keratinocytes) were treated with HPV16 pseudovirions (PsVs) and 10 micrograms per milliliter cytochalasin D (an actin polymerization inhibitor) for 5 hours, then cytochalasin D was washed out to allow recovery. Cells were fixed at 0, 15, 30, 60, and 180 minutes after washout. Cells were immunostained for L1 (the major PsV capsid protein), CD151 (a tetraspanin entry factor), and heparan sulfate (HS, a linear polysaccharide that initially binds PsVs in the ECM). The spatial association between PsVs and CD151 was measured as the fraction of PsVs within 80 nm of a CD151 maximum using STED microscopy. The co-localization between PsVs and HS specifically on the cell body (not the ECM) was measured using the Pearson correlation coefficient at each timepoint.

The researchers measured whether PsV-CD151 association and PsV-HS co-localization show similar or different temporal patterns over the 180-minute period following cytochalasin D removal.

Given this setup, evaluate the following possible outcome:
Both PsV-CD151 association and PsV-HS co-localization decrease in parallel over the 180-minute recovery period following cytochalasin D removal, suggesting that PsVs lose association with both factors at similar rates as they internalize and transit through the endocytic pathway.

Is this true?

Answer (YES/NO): NO